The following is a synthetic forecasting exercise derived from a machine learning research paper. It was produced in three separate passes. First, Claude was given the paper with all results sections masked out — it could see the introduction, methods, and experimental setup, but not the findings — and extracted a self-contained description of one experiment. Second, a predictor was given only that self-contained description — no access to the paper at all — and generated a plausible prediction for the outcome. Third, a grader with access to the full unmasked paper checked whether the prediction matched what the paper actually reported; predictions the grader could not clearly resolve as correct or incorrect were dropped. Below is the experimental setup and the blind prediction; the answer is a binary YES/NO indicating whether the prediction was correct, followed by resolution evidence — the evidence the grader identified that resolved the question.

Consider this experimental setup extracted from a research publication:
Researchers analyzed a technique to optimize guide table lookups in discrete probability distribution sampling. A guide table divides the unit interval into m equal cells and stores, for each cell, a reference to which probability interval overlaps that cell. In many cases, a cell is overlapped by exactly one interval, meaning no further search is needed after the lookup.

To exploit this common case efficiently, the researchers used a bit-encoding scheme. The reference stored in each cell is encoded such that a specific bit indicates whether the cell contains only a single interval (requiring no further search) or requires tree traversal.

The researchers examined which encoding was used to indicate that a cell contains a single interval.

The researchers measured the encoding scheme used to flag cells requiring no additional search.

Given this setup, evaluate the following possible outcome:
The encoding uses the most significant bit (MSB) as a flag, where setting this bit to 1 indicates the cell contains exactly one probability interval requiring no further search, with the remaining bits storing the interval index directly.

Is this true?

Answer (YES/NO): NO